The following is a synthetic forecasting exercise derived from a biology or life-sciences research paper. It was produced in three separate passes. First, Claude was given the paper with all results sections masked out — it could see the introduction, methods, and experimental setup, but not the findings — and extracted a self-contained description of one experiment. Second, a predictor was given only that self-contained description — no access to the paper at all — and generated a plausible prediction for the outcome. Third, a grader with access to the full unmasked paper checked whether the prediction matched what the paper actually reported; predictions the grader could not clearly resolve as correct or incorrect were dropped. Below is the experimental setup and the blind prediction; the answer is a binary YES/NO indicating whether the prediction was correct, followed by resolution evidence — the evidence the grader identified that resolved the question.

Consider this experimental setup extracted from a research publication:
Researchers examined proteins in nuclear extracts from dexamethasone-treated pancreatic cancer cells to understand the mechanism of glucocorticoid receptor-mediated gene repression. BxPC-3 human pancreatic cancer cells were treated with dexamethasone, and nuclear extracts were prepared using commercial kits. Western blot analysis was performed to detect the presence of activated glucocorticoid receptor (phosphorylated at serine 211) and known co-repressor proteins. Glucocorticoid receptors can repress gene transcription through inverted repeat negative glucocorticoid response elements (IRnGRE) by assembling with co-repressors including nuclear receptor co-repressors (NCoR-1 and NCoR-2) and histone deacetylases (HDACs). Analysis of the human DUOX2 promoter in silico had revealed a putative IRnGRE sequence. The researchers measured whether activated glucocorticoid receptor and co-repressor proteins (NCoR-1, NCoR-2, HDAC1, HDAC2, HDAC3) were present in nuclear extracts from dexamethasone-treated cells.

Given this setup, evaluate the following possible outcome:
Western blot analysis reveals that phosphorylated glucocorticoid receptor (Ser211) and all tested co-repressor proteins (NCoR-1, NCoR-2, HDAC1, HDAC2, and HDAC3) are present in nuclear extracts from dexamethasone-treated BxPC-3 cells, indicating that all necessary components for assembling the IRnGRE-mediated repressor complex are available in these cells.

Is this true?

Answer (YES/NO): YES